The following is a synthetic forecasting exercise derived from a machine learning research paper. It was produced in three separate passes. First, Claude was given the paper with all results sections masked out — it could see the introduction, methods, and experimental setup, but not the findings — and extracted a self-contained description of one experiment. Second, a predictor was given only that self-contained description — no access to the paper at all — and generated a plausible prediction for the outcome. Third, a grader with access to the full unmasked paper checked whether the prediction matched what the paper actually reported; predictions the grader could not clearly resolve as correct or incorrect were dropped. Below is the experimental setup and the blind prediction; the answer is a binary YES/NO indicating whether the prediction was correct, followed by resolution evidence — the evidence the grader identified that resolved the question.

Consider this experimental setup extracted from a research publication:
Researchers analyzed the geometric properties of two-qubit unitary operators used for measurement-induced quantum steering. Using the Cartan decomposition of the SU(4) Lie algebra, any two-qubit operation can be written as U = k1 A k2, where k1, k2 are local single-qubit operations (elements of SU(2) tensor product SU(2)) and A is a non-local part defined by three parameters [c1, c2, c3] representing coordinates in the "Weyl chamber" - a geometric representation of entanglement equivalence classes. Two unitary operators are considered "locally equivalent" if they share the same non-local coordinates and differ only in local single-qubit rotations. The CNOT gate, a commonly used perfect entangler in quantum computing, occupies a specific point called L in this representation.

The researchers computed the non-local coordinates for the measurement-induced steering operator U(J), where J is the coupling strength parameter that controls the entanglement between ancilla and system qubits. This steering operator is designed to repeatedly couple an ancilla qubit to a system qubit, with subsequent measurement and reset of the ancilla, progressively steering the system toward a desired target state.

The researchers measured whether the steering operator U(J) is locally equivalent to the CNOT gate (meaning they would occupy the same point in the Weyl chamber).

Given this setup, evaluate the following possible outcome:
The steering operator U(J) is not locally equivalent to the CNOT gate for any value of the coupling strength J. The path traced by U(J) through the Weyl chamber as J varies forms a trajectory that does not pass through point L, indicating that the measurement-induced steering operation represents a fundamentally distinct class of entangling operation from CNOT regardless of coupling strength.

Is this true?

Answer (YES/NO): YES